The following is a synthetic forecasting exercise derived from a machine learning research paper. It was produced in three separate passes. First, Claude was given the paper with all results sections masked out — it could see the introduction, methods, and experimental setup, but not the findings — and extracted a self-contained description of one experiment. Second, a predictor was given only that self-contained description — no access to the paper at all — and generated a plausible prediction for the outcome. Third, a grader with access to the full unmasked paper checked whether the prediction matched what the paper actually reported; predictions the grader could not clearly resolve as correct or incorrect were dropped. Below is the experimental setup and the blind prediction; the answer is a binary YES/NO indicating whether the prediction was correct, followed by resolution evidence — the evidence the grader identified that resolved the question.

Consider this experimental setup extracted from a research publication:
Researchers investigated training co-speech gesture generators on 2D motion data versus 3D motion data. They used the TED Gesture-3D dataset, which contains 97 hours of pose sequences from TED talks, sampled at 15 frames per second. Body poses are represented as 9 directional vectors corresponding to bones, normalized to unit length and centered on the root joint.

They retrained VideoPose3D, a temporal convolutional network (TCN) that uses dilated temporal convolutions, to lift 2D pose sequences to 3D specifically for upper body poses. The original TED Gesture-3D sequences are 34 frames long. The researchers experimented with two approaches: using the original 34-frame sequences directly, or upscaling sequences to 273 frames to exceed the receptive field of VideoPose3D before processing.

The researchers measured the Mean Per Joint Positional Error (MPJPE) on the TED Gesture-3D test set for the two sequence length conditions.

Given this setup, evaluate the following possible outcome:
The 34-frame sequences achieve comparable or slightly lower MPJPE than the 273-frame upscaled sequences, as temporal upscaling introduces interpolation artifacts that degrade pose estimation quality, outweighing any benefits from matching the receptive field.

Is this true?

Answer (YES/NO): NO